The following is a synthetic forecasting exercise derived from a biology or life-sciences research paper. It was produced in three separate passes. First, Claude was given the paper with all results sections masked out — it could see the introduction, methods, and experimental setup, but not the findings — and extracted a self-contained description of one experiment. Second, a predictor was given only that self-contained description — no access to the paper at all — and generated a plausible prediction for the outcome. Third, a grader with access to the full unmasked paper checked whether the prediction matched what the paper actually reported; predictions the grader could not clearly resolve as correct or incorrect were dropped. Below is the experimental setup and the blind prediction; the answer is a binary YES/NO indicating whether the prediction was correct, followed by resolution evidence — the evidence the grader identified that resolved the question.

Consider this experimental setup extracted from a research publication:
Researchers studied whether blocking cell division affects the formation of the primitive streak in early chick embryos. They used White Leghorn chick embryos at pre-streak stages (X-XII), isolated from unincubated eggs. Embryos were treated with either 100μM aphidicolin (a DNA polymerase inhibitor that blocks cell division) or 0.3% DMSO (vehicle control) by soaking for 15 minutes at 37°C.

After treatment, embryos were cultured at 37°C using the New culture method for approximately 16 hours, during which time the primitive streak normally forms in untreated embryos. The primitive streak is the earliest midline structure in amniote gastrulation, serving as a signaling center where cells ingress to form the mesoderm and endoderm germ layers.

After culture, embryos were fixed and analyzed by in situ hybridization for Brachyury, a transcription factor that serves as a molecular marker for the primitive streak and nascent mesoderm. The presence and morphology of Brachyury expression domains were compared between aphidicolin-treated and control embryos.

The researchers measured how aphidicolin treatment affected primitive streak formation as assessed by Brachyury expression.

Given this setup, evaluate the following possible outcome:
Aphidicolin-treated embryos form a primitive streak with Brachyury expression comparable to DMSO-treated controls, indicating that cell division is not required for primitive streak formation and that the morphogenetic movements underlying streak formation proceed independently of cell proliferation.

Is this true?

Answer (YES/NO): NO